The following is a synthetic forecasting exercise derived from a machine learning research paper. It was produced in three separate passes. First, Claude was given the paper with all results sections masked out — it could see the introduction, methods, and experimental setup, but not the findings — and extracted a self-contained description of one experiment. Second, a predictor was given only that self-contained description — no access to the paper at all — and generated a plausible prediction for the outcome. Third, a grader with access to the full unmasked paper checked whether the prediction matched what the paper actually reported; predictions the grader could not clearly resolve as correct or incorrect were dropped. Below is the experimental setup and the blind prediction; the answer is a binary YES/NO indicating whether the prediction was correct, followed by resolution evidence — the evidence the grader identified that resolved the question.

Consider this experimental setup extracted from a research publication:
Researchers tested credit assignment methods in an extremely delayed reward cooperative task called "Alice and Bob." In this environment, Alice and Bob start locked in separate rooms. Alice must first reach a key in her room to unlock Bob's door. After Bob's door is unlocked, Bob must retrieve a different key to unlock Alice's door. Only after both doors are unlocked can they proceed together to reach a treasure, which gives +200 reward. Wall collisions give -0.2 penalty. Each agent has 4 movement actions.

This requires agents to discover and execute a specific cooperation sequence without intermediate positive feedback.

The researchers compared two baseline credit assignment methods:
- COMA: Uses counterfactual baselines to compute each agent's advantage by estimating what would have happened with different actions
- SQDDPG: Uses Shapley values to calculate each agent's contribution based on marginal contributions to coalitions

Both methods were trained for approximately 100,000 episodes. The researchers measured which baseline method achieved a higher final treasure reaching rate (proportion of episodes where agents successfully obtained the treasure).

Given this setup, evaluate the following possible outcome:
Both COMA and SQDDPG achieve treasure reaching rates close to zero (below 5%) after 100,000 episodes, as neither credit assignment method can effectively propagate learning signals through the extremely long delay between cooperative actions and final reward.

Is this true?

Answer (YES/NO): NO